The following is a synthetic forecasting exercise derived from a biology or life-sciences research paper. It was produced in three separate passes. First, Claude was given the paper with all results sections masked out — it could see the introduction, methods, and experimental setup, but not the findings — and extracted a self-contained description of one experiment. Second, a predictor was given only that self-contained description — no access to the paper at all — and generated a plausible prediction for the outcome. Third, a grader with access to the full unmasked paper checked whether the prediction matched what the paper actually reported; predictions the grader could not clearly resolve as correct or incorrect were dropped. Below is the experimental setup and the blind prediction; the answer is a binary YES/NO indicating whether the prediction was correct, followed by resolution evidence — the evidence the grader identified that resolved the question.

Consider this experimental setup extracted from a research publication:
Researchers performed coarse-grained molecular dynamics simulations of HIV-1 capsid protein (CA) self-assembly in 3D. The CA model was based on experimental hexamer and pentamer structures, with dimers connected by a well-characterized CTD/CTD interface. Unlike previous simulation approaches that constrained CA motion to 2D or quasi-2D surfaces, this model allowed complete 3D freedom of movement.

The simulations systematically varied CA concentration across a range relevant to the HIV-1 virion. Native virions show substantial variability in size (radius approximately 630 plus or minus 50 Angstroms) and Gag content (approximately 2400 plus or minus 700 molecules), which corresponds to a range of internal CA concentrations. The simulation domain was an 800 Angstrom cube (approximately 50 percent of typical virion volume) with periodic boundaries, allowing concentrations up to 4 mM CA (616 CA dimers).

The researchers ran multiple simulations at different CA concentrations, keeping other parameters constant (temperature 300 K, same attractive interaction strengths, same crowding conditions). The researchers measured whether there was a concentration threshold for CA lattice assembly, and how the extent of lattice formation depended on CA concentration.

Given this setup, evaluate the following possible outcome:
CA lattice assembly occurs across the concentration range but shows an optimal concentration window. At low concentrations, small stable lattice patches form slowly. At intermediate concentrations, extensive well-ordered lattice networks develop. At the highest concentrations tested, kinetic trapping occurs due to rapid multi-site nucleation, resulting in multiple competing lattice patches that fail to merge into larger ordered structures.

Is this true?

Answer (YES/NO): NO